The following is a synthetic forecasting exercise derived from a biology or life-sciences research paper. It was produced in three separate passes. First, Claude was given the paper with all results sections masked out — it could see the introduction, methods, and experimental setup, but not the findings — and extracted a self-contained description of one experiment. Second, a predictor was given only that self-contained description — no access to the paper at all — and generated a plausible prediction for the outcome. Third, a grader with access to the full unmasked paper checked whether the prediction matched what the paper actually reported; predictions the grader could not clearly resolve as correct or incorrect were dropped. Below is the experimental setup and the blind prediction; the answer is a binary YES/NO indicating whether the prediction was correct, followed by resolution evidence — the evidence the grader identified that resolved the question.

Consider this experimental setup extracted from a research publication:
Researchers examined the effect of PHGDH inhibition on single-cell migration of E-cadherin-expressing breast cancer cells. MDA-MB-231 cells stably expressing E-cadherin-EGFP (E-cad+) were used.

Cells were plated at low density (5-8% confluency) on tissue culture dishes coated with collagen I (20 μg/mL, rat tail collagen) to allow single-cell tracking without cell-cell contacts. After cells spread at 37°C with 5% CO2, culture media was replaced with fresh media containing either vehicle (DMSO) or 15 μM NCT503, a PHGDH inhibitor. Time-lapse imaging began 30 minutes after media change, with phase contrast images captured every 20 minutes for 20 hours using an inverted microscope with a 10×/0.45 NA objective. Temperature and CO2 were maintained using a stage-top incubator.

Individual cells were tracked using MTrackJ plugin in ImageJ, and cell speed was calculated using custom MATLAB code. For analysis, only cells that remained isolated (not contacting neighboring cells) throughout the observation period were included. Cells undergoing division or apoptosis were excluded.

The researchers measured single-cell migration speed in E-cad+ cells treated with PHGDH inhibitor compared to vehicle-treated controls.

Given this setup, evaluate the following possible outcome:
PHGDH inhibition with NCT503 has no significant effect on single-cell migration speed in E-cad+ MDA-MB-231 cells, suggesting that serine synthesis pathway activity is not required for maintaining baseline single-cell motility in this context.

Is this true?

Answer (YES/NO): NO